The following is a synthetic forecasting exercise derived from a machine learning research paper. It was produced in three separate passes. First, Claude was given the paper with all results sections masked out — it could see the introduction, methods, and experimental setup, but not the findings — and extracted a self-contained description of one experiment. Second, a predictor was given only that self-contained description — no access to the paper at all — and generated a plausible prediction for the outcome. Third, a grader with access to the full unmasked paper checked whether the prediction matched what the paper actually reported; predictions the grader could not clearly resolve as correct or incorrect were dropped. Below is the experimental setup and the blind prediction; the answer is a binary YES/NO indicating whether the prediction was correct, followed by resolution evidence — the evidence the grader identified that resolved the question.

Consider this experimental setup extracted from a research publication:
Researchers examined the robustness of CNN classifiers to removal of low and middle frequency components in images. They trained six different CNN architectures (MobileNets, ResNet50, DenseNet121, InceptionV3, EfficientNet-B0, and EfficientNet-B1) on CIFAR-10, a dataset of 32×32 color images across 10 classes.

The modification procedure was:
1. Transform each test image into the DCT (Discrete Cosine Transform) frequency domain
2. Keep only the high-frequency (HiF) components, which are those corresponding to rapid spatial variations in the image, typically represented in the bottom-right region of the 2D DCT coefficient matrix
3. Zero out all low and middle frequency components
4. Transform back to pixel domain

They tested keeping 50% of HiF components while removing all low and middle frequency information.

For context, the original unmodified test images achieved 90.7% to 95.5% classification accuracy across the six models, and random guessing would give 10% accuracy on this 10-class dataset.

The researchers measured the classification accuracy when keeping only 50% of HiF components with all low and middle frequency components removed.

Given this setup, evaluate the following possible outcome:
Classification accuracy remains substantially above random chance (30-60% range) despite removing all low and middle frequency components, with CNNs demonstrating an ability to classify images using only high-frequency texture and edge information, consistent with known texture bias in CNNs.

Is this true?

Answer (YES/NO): NO